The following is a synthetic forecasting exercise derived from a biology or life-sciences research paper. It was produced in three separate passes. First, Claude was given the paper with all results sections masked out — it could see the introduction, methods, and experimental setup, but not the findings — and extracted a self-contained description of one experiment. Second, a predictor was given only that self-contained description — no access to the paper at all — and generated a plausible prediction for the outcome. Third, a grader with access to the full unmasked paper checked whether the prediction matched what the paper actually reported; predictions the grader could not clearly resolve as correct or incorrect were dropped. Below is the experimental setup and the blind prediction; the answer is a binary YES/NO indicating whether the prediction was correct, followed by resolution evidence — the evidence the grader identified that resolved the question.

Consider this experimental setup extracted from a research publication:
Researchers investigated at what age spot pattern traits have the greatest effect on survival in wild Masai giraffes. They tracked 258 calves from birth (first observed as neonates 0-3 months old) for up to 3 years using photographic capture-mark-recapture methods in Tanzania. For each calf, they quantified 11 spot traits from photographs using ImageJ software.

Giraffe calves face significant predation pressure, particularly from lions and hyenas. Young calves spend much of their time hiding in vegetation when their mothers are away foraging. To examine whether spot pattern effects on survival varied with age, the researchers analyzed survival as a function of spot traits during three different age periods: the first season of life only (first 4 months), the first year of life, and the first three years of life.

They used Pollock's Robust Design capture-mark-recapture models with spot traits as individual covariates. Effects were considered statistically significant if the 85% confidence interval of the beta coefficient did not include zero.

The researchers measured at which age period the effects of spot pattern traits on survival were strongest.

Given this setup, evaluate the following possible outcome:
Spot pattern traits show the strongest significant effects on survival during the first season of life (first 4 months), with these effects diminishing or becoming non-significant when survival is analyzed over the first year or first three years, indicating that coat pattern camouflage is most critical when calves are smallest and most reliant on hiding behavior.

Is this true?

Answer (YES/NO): YES